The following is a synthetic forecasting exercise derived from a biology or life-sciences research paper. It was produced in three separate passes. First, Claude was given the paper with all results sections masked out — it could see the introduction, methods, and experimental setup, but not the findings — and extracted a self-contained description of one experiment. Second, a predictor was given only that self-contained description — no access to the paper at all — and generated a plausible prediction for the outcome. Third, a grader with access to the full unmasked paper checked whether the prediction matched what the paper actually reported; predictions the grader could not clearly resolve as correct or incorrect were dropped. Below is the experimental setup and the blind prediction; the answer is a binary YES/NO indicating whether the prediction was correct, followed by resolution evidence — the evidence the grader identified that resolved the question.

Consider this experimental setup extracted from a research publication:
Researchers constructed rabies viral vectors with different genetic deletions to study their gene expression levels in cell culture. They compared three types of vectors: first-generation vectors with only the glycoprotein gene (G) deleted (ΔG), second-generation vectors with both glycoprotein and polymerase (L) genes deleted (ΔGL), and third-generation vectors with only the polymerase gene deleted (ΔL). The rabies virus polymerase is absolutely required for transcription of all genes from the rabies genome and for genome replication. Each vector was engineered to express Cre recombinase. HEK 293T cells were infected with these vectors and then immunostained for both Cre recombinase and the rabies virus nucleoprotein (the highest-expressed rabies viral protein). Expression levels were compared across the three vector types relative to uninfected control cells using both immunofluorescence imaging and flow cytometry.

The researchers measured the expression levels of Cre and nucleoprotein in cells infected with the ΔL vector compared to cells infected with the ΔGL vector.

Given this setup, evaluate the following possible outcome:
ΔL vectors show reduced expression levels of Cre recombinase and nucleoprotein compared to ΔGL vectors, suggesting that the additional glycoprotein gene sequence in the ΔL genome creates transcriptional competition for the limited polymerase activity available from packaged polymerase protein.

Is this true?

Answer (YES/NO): NO